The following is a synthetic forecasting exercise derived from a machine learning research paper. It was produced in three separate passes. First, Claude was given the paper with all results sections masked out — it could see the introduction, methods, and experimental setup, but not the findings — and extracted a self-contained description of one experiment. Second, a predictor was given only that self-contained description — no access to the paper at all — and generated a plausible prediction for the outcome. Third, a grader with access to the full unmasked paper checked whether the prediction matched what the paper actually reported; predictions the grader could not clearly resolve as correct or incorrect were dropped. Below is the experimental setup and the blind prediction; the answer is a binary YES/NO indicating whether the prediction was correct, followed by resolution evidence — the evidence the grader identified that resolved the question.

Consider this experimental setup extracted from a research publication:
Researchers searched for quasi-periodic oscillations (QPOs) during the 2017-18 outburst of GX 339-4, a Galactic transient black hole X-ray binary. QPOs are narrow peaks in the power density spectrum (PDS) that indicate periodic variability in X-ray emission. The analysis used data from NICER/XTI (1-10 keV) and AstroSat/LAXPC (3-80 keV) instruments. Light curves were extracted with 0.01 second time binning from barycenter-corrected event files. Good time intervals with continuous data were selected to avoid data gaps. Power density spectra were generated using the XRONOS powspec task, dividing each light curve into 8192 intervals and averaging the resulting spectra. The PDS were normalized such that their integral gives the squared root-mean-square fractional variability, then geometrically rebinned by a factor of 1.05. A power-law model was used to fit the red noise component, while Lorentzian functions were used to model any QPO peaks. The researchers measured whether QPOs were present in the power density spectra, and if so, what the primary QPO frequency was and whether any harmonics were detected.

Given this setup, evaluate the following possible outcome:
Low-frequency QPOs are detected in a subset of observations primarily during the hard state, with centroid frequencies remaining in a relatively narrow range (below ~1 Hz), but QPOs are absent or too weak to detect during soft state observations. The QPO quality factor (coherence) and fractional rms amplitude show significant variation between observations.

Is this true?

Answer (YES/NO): NO